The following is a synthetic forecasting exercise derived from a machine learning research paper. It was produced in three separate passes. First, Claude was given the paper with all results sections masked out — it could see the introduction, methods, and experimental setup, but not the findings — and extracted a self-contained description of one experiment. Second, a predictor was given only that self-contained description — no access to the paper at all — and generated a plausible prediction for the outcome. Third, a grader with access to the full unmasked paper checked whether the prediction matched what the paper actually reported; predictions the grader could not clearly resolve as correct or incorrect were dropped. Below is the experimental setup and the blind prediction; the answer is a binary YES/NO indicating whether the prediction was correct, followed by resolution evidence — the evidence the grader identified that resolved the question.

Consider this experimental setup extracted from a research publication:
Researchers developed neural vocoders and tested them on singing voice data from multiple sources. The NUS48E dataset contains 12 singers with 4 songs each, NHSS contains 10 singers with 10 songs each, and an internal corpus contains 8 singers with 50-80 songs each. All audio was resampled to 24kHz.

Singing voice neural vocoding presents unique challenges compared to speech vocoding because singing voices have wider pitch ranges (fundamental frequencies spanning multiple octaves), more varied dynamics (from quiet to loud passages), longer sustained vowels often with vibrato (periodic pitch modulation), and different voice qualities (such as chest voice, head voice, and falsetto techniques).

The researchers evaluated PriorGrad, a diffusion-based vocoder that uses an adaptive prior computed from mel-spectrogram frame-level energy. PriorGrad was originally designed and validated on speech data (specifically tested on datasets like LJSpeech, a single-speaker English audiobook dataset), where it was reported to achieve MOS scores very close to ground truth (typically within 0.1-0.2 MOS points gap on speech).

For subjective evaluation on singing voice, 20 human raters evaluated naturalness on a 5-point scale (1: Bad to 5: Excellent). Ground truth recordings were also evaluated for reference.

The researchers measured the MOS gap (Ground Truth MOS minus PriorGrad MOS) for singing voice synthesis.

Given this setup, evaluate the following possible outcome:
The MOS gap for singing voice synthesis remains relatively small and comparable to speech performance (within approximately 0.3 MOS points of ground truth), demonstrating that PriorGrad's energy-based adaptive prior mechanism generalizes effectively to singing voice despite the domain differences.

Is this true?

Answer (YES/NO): NO